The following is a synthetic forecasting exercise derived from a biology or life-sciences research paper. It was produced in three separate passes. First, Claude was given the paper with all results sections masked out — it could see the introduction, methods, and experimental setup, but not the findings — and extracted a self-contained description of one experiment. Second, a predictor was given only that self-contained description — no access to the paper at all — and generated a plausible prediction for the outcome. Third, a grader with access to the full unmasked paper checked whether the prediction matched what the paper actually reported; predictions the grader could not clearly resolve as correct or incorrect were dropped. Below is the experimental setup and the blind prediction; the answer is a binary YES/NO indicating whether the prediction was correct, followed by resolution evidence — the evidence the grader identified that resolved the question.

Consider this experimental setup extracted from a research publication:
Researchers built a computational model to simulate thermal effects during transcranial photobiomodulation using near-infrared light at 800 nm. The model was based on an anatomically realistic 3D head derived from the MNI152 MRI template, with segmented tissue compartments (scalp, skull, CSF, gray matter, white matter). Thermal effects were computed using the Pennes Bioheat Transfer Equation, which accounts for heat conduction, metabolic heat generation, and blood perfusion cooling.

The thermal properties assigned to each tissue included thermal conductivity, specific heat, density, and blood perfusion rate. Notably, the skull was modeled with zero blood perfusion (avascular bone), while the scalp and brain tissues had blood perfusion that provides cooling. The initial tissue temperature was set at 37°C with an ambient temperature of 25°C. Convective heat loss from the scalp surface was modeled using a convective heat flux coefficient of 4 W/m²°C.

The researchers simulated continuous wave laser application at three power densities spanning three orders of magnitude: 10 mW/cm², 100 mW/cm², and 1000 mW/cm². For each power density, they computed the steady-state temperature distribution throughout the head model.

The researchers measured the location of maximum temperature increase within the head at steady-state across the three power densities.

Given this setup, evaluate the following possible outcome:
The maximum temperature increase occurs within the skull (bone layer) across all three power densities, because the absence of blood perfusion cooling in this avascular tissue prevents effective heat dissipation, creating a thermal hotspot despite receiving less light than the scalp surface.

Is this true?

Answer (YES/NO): NO